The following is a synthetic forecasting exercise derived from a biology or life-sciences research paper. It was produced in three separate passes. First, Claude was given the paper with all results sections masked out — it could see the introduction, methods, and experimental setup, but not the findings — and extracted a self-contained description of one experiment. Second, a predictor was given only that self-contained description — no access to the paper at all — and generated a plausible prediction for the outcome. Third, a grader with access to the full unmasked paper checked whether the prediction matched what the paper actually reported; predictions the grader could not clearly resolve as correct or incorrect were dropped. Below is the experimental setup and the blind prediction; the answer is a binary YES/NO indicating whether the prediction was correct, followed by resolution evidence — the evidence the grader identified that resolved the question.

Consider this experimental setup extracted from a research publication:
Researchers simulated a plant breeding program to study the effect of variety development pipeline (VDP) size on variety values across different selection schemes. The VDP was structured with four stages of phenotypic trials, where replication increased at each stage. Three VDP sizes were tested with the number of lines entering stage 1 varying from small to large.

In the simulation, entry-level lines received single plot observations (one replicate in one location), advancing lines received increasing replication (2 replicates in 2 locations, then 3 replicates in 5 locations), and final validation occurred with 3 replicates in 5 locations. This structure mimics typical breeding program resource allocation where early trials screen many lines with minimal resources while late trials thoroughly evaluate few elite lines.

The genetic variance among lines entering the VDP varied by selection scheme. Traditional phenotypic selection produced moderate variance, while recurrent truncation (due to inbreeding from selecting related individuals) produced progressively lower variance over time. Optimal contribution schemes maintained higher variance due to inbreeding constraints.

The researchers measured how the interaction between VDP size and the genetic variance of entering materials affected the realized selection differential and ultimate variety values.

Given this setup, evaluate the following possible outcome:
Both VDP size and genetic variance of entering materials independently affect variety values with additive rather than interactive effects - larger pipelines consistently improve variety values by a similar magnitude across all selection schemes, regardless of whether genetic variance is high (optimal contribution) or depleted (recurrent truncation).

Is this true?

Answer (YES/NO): NO